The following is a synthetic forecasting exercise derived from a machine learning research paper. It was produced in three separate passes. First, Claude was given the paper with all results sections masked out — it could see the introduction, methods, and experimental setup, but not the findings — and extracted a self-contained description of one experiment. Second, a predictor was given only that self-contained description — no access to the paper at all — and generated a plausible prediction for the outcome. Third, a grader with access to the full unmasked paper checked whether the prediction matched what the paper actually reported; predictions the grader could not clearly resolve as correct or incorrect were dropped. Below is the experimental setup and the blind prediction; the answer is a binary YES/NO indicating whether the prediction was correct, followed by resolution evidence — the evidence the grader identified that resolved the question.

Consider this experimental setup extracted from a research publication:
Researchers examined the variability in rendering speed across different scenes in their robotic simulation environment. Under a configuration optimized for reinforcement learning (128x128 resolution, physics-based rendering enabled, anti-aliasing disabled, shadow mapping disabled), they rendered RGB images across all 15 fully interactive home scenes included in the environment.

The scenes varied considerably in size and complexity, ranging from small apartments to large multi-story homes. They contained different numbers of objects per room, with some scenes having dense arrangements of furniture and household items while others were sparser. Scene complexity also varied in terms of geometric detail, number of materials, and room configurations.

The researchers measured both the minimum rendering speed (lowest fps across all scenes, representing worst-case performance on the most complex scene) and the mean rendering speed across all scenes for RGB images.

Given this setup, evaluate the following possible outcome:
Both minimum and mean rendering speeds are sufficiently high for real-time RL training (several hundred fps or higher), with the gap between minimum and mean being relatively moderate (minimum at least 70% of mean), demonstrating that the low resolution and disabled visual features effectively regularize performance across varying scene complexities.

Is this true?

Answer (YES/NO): NO